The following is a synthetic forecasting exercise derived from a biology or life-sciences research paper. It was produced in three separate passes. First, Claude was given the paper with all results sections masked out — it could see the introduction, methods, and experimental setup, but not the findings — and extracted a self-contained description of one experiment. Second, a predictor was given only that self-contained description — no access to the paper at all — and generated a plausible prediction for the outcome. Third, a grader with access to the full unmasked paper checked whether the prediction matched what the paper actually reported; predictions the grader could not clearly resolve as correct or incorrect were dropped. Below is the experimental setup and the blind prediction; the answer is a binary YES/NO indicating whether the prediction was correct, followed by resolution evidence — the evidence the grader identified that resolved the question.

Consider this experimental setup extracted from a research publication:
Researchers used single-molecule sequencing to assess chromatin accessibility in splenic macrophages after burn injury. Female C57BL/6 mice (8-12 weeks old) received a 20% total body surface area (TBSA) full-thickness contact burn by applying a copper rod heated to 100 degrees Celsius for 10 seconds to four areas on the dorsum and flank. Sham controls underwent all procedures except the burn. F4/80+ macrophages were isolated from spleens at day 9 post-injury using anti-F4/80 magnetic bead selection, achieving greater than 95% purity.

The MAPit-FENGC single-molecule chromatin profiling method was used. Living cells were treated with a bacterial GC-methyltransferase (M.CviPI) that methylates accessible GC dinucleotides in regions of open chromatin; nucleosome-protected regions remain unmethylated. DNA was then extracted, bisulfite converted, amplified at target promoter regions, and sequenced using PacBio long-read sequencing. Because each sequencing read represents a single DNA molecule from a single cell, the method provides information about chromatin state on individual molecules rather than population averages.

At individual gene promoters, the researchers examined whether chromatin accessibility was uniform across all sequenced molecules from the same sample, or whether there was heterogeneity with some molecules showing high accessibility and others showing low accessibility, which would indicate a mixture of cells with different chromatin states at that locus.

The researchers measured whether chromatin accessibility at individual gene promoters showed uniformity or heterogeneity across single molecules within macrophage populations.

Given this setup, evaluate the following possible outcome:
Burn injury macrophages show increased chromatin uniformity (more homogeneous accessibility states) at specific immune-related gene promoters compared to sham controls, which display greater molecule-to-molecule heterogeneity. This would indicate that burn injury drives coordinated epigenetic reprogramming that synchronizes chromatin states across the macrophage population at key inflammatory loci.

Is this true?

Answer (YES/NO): NO